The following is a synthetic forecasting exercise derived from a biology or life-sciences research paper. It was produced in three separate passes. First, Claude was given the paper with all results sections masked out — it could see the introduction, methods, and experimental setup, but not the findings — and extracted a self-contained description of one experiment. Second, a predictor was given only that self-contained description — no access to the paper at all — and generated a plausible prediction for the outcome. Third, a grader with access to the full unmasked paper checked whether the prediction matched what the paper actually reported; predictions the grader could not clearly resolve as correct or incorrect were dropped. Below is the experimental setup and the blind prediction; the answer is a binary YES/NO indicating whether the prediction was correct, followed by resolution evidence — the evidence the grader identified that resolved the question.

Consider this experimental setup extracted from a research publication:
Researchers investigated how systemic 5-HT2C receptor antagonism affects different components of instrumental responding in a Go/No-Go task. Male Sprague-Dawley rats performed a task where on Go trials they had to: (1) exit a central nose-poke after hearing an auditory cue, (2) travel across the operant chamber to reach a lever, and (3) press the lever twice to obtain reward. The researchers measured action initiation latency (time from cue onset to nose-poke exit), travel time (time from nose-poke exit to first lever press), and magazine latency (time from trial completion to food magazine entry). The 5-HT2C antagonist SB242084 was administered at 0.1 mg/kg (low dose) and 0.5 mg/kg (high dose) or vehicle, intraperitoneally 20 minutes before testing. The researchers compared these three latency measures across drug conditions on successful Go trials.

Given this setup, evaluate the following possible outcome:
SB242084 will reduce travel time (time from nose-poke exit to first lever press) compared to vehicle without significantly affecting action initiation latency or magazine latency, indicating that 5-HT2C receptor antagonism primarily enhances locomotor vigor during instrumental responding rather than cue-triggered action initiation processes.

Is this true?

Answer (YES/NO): NO